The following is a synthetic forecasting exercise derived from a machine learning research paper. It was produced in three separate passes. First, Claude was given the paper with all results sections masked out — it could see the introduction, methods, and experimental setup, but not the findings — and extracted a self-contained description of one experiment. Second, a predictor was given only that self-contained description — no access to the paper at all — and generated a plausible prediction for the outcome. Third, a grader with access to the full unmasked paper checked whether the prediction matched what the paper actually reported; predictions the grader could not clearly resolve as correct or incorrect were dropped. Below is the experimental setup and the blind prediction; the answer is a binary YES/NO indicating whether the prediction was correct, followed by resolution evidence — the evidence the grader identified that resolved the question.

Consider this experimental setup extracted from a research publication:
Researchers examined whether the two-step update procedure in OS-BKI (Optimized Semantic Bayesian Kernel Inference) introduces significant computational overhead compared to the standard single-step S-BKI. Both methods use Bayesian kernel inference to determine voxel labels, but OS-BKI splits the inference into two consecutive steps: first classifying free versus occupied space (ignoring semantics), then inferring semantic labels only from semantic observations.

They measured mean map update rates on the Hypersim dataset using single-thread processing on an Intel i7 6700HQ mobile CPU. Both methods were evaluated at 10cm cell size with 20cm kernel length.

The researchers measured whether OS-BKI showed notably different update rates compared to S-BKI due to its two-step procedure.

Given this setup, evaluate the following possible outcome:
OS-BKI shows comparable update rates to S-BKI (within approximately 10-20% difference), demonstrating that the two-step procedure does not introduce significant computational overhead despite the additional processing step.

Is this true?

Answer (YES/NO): YES